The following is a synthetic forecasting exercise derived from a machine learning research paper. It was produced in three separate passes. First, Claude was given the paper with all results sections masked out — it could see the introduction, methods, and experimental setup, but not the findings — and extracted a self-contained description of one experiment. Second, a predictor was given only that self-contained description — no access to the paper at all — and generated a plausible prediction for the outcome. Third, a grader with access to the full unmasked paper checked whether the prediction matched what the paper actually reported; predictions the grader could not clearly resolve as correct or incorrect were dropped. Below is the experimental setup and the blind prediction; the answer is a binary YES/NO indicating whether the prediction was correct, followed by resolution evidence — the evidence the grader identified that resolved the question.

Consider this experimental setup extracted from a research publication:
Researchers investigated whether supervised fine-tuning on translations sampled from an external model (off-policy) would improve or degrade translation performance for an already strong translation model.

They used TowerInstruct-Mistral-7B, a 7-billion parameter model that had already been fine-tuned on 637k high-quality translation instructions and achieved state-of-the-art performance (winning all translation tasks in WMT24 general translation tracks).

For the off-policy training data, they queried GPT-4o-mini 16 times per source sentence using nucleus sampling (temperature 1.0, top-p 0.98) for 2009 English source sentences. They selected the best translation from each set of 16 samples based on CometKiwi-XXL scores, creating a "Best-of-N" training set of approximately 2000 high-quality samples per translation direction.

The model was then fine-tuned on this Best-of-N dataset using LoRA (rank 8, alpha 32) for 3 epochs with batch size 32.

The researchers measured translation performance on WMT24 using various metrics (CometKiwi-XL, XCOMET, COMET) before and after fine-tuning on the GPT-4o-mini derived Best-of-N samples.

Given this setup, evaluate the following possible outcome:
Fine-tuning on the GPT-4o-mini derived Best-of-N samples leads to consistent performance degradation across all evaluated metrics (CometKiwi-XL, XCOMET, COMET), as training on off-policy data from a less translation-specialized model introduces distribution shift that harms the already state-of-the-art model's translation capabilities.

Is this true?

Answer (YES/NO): NO